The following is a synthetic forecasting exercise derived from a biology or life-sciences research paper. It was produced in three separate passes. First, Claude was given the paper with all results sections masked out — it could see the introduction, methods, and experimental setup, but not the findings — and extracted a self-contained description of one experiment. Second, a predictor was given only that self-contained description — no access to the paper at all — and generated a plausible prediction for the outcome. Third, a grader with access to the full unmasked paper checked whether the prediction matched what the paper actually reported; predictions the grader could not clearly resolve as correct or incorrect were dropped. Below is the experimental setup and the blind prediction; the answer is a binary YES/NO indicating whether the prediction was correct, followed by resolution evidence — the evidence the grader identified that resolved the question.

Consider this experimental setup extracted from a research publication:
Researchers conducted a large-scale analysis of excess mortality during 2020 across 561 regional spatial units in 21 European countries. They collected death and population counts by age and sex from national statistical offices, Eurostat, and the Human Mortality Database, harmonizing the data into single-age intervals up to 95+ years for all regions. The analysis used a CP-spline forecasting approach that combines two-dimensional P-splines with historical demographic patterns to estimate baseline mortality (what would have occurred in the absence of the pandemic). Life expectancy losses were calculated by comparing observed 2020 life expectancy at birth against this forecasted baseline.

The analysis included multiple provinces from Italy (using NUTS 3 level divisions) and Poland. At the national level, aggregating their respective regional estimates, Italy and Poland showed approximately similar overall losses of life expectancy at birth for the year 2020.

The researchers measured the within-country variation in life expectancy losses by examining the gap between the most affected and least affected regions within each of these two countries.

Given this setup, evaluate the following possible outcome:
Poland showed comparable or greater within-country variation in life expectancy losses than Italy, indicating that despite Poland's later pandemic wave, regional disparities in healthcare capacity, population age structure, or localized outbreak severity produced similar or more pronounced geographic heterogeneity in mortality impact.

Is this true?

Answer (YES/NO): NO